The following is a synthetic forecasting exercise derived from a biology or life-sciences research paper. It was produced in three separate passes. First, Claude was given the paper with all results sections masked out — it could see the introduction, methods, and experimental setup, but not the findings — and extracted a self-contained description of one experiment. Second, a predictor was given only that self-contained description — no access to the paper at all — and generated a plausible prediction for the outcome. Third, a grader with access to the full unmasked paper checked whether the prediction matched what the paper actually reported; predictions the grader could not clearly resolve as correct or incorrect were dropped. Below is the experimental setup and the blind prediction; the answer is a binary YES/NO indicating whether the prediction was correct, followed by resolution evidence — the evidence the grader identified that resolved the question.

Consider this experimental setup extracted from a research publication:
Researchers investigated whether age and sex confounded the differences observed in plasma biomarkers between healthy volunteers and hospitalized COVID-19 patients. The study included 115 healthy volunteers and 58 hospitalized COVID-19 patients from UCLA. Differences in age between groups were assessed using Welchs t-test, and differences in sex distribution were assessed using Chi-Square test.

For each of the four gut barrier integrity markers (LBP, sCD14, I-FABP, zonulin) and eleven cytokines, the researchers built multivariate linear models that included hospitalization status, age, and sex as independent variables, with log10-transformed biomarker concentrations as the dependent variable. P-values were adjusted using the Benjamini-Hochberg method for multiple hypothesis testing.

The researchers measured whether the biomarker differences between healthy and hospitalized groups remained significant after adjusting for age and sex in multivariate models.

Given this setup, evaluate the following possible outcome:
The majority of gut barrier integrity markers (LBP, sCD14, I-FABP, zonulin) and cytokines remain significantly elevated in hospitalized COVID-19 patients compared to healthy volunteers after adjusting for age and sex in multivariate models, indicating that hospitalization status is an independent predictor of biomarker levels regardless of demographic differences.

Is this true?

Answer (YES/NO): NO